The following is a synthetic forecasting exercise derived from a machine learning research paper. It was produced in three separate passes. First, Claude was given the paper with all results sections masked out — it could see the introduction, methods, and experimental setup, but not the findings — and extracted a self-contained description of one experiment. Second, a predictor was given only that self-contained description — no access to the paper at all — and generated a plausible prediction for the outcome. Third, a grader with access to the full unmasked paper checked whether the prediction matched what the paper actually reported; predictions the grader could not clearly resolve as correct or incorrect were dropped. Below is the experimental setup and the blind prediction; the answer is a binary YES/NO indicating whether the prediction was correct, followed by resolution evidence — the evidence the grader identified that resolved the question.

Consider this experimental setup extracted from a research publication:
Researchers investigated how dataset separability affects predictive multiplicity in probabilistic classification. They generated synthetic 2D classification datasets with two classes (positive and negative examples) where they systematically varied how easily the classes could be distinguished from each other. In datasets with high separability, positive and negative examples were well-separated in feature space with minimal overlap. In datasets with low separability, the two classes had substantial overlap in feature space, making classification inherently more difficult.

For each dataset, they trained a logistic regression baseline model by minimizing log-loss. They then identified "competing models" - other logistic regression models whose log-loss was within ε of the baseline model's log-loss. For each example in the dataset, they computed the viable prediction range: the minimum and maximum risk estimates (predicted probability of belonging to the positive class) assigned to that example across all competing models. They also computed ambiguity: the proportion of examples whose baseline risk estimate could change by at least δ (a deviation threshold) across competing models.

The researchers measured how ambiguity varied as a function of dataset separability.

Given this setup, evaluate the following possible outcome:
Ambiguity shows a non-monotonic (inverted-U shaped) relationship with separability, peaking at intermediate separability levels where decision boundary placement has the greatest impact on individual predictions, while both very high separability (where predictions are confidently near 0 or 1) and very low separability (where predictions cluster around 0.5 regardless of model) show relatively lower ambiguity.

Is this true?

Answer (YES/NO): NO